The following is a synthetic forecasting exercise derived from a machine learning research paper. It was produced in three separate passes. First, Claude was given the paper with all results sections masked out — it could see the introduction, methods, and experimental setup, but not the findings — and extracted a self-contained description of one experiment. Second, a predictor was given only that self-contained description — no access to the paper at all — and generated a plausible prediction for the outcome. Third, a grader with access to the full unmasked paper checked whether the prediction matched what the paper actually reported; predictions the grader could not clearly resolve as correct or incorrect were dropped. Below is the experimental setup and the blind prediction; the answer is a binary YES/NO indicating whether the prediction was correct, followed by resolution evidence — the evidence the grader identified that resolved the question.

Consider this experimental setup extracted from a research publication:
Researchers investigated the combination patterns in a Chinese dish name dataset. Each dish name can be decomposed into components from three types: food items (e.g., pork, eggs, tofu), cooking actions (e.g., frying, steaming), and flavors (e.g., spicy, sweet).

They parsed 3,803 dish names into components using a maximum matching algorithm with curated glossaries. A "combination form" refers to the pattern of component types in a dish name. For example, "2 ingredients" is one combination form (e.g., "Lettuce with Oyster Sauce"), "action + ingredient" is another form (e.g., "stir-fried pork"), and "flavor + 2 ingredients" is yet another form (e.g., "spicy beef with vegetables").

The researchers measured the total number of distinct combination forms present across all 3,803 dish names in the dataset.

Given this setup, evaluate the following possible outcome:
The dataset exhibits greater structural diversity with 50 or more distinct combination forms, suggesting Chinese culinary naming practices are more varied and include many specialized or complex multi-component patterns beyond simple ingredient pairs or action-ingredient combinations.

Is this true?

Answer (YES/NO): NO